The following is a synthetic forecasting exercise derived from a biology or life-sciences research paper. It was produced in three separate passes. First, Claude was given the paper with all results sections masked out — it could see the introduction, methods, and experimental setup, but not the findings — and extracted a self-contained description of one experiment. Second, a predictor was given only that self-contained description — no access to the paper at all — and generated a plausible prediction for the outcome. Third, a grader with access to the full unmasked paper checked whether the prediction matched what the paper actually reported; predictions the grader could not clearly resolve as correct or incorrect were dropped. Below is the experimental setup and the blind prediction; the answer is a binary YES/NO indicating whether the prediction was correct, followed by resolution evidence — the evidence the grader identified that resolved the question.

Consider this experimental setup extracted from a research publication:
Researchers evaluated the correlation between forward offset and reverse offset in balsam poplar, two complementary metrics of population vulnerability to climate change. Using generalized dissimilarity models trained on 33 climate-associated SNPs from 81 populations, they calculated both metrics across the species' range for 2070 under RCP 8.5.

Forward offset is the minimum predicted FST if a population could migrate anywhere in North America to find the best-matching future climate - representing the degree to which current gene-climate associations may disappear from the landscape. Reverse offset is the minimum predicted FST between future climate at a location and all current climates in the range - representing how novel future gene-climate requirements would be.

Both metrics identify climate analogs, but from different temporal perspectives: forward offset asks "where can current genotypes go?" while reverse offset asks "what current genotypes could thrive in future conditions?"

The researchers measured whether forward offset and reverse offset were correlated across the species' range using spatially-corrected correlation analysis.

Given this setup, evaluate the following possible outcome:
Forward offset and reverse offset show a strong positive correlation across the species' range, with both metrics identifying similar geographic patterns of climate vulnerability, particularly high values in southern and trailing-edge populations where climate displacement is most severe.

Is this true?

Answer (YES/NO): NO